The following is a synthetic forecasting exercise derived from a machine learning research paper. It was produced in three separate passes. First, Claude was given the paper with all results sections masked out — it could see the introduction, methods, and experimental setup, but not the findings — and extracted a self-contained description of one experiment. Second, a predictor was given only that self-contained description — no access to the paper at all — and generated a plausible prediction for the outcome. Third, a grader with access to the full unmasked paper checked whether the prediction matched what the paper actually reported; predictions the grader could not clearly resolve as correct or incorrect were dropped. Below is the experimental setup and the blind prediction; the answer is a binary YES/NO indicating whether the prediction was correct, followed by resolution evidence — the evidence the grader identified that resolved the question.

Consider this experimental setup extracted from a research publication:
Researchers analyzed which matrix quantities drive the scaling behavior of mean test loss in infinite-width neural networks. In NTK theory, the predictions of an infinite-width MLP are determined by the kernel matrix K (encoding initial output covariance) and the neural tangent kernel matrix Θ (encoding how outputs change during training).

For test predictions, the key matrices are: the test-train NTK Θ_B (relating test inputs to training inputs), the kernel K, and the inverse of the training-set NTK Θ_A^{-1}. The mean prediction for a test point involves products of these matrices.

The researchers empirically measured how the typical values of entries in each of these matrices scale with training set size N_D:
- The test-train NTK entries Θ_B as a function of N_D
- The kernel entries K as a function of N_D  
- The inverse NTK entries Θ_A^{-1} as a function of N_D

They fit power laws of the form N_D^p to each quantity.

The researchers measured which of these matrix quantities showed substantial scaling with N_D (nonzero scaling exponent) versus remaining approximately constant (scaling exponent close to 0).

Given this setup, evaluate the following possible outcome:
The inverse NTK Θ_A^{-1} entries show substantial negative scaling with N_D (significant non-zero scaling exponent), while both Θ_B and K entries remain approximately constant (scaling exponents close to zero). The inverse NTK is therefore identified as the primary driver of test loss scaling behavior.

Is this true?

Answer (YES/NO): YES